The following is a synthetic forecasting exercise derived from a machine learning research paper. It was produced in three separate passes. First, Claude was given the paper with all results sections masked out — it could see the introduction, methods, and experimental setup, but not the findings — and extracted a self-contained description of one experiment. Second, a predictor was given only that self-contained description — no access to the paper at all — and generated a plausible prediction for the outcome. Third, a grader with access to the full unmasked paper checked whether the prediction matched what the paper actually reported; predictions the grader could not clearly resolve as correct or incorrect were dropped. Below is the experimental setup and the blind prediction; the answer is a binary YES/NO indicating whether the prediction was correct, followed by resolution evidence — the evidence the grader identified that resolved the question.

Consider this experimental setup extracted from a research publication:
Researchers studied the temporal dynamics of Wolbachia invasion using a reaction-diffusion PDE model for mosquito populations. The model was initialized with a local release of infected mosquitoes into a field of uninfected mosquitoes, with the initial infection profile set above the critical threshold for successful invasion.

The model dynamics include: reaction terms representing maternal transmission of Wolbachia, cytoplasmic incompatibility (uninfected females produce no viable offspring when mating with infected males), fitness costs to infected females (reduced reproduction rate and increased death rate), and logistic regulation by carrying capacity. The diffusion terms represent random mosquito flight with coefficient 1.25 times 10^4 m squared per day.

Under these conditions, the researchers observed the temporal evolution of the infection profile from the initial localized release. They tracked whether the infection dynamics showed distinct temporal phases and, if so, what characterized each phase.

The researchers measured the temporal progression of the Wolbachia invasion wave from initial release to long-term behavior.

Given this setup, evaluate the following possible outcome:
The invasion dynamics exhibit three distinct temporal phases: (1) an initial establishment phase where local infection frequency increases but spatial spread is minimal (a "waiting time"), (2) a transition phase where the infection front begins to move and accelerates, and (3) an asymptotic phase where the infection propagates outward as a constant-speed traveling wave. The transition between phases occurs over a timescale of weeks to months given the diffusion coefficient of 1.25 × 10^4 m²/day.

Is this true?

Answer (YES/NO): NO